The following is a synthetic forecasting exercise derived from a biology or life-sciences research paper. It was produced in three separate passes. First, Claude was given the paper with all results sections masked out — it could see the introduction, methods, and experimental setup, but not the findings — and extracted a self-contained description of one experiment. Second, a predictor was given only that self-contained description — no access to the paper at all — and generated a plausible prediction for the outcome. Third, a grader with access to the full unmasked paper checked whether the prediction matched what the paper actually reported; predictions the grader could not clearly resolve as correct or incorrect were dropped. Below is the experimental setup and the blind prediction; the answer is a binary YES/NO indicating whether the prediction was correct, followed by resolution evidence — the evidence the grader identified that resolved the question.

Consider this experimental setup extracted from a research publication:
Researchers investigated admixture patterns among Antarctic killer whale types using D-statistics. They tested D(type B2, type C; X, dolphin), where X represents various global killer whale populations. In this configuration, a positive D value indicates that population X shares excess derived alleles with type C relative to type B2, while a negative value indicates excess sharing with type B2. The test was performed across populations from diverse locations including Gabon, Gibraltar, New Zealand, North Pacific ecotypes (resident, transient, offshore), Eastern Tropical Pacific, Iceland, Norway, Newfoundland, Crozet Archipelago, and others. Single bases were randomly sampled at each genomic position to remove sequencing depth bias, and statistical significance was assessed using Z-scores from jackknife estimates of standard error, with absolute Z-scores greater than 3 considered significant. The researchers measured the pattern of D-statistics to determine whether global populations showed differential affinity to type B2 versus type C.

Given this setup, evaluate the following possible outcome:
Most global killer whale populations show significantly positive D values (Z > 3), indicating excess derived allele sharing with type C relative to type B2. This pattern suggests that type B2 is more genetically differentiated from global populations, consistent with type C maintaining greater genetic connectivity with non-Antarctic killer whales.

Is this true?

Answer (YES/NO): YES